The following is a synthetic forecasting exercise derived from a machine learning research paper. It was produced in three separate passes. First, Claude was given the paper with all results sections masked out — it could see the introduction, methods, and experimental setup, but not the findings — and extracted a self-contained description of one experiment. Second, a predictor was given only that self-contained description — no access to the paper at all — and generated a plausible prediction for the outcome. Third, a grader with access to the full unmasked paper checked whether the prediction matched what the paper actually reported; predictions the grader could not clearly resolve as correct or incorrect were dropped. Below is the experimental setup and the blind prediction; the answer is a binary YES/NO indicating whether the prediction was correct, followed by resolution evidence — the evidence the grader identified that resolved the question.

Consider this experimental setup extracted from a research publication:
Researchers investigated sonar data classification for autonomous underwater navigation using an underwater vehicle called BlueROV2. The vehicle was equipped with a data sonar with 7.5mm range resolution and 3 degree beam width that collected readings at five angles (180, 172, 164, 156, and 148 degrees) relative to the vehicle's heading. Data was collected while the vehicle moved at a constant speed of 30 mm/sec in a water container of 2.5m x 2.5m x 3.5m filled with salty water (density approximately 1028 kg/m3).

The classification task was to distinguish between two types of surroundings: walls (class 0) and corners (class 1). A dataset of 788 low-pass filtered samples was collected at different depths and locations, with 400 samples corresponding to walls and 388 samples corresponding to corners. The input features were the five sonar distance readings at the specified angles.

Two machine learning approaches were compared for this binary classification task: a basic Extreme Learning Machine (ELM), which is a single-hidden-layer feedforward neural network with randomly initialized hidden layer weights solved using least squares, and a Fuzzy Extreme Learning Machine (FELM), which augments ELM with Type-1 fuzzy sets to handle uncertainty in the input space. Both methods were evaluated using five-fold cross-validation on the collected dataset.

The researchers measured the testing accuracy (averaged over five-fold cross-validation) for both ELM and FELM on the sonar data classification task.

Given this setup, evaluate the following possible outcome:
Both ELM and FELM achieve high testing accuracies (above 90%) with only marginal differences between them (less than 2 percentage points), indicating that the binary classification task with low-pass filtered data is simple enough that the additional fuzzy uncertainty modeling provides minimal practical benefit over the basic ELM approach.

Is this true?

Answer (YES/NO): NO